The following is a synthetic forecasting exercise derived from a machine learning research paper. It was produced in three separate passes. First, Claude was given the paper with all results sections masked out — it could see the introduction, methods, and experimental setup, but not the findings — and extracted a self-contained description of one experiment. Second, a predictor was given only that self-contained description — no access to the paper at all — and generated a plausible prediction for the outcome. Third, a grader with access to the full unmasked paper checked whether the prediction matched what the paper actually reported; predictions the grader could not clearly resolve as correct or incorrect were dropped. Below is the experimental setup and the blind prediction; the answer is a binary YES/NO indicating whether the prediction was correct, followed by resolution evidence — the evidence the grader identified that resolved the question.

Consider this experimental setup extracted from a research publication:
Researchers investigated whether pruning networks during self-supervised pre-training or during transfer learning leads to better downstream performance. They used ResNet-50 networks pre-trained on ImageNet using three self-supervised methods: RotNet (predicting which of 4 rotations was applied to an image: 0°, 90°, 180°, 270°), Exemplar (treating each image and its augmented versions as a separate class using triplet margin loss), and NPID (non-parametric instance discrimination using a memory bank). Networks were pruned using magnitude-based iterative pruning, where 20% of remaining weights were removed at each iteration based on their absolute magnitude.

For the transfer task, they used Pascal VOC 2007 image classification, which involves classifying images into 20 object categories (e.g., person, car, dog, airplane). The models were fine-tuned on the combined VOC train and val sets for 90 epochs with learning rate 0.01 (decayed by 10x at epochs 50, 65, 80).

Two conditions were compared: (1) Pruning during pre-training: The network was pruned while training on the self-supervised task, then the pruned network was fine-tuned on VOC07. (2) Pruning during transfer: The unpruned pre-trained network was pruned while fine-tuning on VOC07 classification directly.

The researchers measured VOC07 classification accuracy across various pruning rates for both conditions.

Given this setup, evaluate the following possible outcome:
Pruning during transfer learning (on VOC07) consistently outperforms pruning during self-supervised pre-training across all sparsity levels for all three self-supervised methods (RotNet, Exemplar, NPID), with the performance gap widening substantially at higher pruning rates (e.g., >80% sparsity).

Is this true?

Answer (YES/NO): NO